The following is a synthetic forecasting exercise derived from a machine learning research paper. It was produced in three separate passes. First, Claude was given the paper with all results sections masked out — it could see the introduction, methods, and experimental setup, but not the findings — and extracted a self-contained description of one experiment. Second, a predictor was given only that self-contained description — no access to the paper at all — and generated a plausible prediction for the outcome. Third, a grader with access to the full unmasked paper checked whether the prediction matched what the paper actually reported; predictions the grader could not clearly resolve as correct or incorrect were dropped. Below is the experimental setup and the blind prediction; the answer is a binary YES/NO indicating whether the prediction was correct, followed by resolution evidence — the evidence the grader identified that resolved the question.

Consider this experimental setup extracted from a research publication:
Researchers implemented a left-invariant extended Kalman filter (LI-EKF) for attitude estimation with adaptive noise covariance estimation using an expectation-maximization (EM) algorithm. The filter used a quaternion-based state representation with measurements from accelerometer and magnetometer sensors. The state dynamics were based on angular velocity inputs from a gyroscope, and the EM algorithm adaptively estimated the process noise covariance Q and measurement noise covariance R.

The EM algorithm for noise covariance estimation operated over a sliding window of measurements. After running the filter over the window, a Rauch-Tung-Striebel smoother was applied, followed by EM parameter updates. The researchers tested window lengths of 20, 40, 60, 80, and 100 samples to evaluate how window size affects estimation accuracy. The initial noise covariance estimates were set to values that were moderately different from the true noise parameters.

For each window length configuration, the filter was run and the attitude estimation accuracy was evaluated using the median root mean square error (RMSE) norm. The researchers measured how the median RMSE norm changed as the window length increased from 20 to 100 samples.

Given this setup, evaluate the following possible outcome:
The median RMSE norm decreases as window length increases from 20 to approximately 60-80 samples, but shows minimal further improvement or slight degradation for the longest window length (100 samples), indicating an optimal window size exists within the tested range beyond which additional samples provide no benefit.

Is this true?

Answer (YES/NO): NO